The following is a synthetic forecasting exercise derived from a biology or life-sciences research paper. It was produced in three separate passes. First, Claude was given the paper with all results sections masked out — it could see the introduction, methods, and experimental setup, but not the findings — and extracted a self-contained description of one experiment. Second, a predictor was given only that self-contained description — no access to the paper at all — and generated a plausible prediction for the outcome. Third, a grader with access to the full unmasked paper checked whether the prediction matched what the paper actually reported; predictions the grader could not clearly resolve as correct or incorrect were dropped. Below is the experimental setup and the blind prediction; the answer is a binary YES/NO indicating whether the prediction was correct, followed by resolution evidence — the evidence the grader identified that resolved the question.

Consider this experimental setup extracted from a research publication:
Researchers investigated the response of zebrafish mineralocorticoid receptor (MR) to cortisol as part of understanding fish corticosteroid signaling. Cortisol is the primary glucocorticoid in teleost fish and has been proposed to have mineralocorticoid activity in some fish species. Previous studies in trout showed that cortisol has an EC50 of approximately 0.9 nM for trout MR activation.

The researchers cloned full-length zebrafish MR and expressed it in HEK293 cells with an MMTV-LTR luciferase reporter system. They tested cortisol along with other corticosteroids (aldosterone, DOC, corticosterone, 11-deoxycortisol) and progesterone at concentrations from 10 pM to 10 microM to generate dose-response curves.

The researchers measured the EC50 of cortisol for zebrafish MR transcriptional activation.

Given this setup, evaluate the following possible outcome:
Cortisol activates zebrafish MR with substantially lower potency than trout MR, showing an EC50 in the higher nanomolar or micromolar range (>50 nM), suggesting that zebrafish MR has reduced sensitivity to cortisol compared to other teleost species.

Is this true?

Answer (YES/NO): NO